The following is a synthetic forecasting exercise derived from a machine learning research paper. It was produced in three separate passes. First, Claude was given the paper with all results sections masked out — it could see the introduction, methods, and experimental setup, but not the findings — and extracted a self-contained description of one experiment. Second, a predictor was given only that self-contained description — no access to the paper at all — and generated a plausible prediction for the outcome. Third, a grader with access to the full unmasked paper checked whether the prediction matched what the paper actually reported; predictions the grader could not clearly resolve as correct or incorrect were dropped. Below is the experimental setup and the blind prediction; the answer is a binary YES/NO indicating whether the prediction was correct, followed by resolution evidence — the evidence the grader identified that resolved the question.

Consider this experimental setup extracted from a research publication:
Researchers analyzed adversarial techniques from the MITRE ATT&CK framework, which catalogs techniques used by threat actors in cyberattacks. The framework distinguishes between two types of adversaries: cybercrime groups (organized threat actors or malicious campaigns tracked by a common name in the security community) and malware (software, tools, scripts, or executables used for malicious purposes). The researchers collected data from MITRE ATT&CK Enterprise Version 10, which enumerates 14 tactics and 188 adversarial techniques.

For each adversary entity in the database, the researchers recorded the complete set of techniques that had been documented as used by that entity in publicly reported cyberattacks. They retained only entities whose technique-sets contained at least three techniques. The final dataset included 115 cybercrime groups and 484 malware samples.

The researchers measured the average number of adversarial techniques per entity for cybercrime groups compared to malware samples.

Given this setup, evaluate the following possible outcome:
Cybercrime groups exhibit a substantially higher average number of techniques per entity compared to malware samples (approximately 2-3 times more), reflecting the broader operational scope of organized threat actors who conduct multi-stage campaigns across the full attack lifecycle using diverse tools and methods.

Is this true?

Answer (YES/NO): NO